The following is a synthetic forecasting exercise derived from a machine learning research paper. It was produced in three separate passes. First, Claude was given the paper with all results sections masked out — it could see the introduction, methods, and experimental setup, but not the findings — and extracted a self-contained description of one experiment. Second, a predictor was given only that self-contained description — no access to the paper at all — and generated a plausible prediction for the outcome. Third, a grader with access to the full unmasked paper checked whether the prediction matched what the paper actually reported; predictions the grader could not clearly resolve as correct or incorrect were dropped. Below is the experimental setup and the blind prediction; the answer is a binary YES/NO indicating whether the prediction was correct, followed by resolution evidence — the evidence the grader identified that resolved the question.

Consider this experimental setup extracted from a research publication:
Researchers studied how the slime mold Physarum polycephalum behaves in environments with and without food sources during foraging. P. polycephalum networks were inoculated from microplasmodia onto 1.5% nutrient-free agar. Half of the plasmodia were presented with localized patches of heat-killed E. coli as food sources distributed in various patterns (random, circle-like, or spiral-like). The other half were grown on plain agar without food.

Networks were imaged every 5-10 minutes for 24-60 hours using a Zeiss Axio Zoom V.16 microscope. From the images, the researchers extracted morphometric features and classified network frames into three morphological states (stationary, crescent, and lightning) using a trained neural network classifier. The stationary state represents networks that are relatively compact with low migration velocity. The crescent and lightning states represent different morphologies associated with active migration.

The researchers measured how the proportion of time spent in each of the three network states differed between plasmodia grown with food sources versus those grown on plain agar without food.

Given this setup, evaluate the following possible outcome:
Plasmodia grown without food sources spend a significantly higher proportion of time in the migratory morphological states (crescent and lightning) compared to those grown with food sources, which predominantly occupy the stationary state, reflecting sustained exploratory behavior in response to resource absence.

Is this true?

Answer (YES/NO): NO